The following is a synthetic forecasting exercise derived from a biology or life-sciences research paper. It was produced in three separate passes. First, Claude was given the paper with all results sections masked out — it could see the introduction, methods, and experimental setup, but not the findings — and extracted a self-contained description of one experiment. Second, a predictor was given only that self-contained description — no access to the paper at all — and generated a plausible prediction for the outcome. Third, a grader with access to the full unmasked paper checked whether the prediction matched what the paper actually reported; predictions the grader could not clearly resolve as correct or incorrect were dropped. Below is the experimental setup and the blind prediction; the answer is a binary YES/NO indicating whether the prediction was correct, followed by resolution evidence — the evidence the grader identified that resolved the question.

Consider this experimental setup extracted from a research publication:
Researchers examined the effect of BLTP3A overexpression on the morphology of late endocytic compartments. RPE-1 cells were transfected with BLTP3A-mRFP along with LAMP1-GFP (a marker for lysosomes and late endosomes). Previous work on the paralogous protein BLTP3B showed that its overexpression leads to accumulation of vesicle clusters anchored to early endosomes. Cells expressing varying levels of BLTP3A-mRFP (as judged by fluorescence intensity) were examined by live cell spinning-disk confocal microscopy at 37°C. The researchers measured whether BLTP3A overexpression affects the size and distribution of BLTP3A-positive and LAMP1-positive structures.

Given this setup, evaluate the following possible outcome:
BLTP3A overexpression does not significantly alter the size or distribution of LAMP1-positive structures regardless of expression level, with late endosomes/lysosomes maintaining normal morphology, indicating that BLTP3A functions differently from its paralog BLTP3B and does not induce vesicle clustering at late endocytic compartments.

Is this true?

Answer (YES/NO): NO